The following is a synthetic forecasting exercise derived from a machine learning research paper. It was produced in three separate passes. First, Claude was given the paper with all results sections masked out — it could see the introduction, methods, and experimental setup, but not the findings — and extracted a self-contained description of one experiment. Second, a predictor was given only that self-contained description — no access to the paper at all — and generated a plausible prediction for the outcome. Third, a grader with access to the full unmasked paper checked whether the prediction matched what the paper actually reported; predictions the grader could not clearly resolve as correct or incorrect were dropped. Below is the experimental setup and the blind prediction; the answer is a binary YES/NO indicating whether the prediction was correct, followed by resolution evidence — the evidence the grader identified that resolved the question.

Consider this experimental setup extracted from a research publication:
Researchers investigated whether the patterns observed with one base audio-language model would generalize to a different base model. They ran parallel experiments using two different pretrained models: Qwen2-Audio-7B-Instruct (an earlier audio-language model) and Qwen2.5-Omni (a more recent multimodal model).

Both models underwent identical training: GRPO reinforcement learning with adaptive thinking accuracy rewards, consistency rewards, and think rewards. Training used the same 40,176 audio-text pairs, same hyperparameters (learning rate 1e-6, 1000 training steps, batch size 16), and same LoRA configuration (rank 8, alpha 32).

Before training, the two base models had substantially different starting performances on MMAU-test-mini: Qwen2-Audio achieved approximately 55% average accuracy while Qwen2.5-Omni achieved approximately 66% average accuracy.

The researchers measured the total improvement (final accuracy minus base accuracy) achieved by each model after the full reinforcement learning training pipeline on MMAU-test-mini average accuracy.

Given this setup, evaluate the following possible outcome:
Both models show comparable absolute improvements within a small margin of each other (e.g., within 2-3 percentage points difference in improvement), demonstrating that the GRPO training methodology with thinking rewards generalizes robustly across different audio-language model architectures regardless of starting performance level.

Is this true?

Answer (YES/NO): NO